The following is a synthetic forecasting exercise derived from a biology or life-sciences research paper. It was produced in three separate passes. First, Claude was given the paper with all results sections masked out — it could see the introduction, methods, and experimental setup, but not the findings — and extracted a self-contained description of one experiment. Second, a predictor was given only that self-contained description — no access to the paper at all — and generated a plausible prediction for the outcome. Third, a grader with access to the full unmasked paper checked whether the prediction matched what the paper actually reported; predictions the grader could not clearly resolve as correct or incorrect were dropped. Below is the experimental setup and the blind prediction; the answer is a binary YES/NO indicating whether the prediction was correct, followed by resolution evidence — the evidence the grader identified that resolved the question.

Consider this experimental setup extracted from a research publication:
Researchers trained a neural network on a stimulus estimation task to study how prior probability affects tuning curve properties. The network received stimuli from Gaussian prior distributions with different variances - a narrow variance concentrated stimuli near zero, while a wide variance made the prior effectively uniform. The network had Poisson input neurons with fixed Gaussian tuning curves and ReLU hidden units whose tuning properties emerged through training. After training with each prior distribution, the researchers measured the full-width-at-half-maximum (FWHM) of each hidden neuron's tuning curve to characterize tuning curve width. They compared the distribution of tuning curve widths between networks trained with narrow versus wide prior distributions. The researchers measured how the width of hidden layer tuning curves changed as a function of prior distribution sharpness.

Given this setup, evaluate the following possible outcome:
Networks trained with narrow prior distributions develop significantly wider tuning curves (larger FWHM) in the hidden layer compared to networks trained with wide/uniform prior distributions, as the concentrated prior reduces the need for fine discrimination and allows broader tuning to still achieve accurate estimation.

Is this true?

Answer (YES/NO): NO